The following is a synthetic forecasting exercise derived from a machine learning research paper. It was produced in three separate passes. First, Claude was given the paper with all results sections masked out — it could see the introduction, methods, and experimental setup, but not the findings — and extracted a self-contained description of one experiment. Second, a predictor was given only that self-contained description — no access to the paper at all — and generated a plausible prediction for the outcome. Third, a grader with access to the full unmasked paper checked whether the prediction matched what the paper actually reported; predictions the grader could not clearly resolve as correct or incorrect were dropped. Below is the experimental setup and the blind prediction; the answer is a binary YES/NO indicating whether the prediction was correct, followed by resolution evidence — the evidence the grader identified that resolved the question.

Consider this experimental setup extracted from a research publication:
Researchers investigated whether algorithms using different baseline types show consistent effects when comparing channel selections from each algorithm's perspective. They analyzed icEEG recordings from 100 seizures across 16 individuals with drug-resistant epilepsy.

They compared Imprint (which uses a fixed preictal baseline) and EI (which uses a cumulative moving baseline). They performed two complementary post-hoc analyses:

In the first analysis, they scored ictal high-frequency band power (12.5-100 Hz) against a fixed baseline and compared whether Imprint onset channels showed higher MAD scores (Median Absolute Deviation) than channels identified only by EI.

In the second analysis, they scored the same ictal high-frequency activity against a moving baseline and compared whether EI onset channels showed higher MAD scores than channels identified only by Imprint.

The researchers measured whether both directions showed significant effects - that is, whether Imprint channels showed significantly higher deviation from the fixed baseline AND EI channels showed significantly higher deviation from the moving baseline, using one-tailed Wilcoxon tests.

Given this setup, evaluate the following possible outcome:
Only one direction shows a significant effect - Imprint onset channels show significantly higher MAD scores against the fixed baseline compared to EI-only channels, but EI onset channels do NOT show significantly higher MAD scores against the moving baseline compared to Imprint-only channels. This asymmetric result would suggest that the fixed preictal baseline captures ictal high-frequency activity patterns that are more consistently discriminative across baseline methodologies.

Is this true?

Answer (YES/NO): NO